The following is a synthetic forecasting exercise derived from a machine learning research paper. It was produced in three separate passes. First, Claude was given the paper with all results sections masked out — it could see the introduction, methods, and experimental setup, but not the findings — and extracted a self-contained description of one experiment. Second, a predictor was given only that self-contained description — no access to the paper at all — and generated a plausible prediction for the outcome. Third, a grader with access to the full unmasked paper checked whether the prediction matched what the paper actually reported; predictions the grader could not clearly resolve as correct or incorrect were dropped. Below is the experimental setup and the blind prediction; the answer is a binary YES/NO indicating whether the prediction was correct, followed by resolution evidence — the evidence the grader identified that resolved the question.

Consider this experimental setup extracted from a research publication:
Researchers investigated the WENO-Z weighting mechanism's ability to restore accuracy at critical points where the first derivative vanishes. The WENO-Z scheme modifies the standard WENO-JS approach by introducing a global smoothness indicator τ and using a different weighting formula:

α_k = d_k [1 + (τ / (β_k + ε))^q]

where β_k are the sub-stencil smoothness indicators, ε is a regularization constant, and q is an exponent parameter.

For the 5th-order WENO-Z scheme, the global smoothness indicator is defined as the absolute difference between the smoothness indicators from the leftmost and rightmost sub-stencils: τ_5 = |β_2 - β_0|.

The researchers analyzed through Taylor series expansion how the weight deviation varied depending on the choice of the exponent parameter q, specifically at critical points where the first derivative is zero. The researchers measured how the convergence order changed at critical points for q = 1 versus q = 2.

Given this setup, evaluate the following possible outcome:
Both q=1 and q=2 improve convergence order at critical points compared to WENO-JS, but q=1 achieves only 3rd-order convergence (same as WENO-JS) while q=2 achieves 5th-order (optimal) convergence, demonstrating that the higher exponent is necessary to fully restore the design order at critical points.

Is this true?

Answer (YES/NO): NO